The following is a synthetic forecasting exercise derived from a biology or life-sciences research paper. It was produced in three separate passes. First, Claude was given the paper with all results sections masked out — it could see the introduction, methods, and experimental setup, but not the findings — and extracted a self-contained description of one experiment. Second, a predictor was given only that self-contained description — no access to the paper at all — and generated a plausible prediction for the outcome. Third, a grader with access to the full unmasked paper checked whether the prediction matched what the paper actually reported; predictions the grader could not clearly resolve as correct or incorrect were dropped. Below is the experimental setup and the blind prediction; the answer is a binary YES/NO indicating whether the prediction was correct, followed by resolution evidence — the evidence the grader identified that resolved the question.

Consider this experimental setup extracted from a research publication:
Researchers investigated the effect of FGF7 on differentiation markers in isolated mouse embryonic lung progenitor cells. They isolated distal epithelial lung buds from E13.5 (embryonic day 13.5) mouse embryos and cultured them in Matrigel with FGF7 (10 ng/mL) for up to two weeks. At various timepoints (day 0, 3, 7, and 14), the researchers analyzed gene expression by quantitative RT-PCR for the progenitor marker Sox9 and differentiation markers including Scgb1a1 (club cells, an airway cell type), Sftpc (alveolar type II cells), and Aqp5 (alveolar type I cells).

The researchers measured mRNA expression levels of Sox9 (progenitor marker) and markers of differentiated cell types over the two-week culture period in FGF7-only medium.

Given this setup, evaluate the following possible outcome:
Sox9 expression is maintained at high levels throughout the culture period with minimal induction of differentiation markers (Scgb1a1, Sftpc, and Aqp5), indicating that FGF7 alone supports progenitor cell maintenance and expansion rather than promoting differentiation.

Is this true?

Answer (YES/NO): NO